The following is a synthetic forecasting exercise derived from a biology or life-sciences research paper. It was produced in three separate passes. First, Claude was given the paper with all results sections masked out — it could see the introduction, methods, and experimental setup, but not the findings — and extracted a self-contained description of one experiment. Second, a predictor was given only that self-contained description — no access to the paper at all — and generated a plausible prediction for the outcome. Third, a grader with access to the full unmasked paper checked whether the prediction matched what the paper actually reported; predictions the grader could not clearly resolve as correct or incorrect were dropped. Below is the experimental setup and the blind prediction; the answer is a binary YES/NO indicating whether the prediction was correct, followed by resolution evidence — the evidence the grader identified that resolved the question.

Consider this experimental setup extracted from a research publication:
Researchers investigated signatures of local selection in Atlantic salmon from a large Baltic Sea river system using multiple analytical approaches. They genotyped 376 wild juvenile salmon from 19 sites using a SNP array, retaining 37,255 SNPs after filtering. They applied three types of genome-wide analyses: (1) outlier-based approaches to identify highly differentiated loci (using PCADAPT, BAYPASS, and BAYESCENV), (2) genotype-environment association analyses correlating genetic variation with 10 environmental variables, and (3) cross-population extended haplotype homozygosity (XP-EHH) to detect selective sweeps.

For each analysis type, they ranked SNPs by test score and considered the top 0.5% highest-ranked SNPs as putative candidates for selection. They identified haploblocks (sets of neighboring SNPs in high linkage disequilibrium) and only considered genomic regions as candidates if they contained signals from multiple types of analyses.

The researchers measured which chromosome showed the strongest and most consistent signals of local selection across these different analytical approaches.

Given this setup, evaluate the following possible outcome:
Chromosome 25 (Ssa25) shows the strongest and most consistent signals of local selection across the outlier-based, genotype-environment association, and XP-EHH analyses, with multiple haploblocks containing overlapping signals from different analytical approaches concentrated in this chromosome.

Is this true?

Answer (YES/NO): NO